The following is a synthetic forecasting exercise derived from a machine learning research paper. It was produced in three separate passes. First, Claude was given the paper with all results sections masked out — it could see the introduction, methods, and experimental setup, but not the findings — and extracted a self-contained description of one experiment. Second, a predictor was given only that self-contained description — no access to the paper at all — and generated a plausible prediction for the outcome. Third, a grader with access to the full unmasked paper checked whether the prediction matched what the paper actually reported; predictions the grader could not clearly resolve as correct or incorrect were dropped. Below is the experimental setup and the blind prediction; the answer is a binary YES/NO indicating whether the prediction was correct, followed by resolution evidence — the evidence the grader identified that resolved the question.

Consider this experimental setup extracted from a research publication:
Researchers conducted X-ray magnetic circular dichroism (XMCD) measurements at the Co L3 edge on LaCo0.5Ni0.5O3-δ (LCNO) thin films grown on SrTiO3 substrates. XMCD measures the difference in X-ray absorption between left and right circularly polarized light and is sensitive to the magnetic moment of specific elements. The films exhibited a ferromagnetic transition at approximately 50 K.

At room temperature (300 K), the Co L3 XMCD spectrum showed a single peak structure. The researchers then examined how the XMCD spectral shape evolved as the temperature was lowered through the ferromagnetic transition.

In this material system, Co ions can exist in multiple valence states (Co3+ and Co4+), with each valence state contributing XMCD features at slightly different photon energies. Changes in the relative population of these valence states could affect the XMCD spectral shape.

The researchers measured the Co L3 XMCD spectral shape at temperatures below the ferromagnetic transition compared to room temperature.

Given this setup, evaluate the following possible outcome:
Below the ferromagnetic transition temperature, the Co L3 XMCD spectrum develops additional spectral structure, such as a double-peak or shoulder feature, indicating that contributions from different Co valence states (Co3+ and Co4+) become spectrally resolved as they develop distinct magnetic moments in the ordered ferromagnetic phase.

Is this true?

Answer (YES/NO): YES